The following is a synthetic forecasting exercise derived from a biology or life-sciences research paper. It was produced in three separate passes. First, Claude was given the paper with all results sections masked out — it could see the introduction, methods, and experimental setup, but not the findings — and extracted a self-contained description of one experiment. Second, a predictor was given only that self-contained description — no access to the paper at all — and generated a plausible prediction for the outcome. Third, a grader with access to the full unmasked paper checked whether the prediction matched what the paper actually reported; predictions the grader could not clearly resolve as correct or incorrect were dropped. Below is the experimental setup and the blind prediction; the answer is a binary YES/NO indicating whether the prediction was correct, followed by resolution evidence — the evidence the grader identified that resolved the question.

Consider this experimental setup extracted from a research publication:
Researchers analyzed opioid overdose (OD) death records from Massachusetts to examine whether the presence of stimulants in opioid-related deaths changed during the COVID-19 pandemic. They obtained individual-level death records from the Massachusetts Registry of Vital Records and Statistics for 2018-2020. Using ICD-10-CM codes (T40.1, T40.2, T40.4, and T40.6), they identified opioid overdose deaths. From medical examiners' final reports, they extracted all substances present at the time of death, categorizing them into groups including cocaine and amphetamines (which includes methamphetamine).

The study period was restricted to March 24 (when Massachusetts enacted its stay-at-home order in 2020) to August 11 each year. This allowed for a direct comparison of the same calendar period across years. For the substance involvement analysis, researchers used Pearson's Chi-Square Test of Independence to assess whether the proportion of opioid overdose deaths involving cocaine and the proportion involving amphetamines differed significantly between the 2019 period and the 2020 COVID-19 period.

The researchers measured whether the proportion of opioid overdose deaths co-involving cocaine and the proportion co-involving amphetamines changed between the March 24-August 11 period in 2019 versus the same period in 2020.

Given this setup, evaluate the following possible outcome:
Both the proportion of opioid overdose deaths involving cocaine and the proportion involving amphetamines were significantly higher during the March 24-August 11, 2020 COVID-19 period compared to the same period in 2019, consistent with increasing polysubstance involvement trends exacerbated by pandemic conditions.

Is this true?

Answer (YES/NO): YES